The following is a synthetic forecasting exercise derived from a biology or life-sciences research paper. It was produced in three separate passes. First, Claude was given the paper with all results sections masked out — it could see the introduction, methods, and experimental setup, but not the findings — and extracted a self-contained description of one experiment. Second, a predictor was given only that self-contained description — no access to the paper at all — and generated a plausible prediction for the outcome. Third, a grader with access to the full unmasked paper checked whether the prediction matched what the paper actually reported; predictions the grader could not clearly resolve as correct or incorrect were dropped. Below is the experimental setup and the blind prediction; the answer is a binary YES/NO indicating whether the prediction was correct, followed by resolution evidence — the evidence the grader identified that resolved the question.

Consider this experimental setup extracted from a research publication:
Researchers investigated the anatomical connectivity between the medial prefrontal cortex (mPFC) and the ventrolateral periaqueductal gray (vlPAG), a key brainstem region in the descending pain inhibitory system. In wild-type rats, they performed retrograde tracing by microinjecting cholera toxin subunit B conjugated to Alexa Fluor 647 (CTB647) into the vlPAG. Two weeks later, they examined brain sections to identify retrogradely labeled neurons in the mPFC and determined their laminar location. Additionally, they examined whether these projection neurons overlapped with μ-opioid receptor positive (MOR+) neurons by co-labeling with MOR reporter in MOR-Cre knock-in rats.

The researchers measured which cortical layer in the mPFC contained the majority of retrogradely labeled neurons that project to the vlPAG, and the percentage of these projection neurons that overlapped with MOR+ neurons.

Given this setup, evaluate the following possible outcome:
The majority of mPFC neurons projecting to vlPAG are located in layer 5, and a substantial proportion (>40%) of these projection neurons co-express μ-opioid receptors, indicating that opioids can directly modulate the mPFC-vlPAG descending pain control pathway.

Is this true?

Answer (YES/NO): NO